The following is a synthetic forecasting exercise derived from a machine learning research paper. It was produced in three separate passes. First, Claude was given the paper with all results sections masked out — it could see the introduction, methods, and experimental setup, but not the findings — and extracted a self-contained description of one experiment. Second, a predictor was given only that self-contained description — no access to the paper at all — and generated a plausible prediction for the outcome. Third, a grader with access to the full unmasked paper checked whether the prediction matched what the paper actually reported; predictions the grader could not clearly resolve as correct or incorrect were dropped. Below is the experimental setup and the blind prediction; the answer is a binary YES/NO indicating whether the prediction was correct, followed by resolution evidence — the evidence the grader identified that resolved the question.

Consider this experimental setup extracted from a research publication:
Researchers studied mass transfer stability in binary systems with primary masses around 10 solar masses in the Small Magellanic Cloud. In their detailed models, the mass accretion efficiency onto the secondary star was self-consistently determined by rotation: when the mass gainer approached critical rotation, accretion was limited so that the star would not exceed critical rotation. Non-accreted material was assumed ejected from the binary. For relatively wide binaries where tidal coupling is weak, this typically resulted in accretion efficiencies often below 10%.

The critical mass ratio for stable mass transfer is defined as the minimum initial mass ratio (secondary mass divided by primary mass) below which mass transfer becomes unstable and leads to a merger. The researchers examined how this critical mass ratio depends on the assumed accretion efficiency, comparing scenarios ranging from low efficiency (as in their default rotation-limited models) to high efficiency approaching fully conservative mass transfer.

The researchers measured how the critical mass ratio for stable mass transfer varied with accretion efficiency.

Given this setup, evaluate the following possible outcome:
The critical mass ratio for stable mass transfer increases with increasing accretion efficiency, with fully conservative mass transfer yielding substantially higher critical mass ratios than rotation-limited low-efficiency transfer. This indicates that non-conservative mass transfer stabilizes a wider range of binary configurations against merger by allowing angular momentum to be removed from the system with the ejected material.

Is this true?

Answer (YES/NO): NO